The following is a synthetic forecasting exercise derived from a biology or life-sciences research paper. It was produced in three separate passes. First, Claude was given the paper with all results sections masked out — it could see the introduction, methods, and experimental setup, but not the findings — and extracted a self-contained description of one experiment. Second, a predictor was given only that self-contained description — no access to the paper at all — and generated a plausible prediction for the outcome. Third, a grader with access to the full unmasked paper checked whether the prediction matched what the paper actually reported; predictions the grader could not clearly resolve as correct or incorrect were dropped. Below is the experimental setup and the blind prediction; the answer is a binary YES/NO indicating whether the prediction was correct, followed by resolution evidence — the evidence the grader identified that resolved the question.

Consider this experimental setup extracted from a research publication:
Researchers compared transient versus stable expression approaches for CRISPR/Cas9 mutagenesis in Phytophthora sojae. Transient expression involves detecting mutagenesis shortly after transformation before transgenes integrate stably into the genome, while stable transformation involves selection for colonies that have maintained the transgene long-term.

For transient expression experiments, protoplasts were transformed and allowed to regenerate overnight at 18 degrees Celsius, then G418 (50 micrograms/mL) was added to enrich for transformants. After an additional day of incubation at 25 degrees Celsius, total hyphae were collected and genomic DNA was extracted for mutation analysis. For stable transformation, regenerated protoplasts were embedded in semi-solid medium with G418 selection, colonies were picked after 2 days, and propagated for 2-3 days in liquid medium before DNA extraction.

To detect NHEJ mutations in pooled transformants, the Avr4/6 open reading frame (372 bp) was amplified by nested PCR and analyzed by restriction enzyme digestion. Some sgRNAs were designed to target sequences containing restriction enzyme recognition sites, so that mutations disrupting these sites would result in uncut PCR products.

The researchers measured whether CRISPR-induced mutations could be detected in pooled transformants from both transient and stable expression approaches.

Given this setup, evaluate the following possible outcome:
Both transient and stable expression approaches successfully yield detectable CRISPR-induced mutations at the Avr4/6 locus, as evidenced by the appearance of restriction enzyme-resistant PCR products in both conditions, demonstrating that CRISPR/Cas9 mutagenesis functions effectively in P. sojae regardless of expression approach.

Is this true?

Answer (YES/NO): YES